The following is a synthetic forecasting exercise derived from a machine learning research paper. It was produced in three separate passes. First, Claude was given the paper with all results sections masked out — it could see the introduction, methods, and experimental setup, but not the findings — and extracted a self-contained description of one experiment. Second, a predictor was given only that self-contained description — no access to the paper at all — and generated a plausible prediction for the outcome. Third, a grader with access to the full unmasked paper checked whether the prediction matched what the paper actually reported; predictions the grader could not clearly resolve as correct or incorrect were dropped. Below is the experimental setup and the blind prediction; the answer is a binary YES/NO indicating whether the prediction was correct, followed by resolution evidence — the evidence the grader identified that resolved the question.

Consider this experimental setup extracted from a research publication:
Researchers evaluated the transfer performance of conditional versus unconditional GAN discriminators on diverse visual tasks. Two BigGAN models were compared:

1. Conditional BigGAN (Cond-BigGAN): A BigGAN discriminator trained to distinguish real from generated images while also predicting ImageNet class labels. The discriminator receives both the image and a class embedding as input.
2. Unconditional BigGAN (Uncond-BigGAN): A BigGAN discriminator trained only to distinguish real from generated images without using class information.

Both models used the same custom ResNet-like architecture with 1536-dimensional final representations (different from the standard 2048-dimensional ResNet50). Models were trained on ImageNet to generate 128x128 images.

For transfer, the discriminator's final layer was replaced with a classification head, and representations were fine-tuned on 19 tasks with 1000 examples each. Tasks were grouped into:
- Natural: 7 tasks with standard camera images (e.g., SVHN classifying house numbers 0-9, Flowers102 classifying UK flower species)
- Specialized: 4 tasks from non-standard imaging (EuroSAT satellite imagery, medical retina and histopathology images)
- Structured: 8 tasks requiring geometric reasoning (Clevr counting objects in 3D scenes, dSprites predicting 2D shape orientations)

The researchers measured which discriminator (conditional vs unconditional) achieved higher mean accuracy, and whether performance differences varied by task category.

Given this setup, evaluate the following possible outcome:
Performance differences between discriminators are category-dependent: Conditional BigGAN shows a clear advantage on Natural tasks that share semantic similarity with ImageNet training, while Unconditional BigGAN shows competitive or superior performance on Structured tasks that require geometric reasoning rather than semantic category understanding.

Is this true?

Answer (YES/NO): NO